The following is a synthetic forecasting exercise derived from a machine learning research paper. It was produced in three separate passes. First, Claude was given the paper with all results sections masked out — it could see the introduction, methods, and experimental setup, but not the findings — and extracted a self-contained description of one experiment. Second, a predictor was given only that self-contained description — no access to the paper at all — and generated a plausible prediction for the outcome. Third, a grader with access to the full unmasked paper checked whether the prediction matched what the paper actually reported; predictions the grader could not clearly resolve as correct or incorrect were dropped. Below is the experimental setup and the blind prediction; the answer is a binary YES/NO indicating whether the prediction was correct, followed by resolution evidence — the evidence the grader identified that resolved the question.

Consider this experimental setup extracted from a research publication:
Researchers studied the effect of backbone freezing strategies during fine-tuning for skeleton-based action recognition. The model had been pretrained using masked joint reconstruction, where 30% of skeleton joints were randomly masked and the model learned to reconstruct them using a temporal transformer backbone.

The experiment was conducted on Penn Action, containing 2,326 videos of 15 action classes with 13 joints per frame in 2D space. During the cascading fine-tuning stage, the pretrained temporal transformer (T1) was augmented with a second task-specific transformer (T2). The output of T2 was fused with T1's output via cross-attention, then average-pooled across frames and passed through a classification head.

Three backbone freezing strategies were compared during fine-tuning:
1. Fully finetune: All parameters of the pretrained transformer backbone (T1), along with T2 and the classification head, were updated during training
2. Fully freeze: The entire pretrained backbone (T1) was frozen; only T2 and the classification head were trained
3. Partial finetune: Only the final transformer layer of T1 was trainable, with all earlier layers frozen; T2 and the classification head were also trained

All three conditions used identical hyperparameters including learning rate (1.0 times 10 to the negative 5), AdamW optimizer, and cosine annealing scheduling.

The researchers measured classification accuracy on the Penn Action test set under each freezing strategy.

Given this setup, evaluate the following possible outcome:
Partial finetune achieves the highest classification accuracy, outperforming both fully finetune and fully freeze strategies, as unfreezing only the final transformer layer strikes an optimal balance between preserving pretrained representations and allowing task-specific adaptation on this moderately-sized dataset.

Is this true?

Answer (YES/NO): NO